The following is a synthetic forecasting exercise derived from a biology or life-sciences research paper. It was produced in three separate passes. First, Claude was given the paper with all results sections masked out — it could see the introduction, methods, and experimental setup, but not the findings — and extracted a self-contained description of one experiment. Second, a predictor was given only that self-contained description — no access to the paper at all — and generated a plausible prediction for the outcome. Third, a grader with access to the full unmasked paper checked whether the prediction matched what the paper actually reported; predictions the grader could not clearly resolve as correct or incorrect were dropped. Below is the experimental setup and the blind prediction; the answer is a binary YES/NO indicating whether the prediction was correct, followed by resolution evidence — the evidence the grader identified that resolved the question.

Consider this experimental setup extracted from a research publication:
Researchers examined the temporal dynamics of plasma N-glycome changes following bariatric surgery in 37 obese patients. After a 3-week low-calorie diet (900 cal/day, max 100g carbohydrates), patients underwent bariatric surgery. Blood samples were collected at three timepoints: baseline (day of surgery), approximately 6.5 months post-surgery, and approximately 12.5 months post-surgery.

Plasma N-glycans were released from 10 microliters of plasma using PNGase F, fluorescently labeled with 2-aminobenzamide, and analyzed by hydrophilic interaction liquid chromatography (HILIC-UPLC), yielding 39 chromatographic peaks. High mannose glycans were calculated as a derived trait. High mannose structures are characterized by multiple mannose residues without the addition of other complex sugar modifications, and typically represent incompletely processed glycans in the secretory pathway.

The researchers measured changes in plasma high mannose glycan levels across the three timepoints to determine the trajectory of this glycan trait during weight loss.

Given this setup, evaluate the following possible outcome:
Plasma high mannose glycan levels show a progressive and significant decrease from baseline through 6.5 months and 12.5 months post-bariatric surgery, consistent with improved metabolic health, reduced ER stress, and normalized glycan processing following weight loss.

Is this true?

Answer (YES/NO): NO